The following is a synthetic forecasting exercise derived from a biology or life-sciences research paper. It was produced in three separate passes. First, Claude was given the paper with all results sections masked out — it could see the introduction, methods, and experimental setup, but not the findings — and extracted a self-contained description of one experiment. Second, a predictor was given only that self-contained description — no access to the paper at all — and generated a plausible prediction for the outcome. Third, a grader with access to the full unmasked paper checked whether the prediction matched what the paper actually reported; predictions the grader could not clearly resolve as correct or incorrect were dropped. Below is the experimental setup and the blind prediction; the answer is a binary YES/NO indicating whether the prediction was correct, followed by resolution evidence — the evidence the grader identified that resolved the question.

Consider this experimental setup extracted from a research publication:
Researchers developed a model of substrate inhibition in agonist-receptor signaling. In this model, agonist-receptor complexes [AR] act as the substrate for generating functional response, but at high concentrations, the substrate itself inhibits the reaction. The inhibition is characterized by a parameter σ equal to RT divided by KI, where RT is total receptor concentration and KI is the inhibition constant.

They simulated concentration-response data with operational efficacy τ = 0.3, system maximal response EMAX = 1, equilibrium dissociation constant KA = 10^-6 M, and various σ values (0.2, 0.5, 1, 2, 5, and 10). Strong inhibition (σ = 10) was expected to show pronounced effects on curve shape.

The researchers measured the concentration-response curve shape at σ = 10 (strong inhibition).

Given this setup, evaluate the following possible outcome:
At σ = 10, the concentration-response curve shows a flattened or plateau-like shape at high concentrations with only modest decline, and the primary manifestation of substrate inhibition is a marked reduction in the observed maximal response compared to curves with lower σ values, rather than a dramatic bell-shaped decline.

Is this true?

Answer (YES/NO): NO